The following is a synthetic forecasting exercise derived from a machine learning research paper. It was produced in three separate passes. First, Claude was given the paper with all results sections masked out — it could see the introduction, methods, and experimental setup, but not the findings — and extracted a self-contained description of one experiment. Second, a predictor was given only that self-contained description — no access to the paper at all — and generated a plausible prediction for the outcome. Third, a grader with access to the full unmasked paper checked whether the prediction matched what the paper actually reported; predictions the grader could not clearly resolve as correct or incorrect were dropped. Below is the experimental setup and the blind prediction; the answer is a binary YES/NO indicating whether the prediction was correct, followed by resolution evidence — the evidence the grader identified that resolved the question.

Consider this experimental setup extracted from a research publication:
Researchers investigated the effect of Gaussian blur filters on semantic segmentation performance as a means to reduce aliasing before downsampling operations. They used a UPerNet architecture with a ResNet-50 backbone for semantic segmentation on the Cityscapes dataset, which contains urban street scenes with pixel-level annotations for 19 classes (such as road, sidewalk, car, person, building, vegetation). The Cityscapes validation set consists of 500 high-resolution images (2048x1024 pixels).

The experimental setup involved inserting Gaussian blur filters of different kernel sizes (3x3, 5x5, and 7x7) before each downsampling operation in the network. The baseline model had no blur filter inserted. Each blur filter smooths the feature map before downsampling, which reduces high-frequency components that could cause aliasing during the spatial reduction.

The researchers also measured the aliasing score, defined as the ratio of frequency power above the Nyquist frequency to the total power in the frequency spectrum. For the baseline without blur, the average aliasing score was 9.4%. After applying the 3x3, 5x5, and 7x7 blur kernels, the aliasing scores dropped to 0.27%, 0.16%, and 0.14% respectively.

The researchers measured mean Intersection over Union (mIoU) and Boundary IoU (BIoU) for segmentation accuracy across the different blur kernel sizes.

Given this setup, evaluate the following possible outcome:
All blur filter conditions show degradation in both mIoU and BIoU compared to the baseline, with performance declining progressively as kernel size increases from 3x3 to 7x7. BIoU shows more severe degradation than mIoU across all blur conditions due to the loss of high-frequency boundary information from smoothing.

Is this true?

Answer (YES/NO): NO